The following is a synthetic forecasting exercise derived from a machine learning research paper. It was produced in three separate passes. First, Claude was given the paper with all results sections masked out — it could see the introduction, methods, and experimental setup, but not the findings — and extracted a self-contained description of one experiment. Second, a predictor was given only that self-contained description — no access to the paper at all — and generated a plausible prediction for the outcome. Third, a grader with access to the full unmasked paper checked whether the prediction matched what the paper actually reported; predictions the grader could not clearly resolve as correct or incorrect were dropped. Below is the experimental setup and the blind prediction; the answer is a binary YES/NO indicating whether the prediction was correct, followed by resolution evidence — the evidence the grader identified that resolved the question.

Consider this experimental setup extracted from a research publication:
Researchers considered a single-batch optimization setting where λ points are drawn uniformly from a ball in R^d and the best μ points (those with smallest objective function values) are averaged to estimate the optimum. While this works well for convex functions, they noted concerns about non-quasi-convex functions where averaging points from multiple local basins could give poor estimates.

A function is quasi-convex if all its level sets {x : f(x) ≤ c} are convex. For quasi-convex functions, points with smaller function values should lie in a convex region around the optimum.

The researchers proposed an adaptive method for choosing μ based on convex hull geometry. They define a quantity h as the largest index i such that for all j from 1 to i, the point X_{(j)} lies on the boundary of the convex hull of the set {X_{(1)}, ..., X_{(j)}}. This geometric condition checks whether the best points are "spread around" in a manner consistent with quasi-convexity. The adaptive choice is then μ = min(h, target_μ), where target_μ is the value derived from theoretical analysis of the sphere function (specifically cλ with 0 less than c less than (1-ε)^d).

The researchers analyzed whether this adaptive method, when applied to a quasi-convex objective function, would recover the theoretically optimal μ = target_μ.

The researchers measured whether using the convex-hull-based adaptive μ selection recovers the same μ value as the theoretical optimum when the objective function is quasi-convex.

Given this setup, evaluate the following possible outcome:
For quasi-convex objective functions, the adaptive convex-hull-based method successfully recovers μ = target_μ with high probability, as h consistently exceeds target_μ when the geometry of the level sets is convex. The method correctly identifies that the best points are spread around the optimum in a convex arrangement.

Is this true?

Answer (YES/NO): NO